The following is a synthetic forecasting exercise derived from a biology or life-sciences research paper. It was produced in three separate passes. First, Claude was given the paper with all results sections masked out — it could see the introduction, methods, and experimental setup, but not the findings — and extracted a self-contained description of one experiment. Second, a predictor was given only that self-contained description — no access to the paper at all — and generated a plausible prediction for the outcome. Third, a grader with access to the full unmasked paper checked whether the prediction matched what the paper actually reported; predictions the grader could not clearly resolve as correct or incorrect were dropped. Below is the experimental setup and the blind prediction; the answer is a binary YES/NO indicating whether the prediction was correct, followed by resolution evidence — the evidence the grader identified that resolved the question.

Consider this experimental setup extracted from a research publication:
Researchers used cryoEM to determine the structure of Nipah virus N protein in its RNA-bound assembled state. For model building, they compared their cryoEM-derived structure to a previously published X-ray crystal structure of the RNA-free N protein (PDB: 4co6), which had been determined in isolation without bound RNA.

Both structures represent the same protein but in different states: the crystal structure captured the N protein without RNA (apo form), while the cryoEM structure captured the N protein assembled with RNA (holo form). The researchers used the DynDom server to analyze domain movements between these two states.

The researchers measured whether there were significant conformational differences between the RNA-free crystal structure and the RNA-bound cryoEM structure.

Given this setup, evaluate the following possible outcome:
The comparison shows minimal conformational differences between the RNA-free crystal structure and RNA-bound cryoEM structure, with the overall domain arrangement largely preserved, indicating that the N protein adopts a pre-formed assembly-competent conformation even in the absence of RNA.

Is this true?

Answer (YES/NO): NO